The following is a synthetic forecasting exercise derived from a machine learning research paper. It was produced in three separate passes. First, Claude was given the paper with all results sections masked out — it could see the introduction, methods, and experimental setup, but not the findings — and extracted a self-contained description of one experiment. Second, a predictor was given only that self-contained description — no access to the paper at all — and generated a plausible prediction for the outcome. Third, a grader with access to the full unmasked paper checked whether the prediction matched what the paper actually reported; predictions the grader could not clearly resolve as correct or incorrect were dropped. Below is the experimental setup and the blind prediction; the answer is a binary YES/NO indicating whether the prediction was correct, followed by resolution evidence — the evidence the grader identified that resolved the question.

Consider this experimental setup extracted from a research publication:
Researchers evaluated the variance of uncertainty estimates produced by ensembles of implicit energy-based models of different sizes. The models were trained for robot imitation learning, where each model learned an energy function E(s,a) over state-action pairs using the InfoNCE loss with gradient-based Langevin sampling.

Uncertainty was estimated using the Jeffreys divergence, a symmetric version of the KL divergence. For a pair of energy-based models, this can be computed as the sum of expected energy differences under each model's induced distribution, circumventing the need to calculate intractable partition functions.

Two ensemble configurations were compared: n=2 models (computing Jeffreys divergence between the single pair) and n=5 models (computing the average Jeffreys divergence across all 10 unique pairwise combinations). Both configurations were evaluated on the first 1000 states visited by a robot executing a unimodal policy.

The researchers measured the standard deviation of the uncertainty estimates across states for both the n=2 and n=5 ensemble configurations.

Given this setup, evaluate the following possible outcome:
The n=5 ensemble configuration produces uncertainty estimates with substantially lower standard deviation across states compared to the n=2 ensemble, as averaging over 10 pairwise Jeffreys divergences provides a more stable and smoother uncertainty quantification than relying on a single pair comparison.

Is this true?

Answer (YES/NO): YES